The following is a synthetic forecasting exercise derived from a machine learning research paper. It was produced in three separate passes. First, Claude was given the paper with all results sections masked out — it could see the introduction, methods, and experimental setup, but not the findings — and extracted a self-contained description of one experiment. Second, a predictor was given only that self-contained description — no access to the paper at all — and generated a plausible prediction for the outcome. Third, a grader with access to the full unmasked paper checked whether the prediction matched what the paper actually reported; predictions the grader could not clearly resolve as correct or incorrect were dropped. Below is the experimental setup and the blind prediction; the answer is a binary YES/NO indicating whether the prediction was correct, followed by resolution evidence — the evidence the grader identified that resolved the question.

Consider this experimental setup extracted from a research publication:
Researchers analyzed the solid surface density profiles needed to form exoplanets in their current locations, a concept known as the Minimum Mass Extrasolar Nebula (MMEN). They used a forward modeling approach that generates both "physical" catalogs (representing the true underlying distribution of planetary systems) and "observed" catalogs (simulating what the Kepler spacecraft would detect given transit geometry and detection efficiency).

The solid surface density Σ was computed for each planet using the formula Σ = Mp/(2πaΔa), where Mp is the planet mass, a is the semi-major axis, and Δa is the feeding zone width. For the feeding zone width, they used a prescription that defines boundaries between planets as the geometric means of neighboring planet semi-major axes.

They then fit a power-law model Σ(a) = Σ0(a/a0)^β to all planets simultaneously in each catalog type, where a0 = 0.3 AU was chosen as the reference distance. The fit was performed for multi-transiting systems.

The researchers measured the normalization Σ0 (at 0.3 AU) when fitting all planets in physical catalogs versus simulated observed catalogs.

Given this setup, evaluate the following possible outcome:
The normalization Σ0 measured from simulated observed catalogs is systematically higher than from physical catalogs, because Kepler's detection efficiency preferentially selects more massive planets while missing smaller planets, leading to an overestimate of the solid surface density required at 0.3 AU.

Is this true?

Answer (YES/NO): YES